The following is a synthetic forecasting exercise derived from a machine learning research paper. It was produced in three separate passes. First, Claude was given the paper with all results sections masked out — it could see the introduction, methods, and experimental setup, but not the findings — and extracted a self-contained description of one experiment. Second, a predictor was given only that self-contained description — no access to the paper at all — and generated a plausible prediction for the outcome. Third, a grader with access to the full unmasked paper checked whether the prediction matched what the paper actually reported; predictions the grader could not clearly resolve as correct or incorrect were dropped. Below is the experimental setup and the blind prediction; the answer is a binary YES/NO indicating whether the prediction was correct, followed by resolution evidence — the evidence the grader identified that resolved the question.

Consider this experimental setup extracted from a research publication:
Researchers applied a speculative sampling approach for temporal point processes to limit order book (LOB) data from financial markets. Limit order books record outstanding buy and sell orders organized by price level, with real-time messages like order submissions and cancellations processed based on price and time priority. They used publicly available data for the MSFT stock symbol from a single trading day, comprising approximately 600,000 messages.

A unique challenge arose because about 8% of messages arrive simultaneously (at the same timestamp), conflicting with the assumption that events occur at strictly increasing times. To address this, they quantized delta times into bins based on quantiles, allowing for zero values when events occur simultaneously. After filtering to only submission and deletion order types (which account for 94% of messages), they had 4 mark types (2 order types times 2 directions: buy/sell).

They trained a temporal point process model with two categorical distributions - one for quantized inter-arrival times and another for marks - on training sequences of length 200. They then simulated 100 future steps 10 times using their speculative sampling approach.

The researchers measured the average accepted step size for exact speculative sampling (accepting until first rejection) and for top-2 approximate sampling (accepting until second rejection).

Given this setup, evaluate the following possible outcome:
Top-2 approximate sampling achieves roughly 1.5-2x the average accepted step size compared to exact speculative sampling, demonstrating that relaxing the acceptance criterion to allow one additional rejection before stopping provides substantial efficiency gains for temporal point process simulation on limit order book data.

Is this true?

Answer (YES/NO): YES